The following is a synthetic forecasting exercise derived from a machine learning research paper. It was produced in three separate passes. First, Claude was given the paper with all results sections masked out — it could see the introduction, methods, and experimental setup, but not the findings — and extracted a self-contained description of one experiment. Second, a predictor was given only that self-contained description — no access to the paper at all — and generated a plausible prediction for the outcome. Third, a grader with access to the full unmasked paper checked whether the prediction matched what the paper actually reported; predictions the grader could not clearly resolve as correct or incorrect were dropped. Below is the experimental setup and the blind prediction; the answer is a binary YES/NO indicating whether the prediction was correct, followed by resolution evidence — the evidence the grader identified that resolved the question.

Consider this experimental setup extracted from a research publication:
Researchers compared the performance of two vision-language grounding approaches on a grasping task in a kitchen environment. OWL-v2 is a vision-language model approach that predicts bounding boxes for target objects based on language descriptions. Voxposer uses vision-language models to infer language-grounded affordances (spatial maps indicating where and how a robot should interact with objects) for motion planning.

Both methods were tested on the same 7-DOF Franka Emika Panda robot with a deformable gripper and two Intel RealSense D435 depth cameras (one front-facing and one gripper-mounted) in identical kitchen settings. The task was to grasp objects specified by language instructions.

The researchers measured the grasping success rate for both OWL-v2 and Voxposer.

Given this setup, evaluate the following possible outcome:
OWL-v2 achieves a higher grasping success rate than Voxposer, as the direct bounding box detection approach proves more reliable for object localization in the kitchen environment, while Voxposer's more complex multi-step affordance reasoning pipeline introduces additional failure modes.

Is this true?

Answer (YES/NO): NO